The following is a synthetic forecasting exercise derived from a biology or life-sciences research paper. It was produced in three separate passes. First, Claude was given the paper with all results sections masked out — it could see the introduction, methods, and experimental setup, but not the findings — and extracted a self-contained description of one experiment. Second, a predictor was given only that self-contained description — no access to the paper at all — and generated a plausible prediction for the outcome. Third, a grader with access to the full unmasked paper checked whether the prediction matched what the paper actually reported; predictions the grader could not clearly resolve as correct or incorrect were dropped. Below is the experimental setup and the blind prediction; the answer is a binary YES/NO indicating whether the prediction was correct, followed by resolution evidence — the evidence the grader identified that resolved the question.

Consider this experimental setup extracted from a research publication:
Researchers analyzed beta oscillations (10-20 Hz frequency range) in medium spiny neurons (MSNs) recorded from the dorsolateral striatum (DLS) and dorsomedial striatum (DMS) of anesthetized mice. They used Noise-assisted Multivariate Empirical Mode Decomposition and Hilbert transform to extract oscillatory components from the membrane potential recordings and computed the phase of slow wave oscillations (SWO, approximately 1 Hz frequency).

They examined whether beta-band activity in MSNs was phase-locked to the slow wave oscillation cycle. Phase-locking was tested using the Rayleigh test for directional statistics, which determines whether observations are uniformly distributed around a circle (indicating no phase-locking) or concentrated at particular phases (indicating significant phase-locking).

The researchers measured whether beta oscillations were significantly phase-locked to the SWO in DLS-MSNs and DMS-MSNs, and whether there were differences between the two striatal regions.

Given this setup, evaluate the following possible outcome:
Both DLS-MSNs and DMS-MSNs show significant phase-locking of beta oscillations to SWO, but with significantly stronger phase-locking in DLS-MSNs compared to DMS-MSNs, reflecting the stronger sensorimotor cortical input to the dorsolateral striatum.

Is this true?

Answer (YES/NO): NO